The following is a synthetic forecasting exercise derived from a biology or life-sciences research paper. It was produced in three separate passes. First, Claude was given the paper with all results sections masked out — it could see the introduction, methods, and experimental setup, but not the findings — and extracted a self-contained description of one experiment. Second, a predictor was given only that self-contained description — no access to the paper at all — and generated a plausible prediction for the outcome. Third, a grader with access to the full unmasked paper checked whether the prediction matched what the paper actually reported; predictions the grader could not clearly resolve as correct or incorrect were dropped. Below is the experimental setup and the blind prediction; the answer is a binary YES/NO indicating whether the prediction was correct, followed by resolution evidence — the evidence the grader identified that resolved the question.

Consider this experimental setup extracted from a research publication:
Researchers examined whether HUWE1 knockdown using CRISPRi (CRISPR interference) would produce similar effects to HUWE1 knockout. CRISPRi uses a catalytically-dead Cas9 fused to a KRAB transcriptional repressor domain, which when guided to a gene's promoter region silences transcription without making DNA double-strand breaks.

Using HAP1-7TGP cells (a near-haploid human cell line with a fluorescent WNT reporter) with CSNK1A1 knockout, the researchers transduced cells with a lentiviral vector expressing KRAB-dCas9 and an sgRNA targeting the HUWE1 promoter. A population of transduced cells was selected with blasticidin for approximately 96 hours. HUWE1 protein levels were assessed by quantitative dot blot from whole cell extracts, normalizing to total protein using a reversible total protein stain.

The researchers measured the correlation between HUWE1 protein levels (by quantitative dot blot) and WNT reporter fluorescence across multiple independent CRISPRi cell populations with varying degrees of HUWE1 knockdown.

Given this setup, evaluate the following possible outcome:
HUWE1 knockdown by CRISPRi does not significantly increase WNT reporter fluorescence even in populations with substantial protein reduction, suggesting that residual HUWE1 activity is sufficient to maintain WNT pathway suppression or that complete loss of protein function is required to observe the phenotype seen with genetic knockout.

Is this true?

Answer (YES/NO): NO